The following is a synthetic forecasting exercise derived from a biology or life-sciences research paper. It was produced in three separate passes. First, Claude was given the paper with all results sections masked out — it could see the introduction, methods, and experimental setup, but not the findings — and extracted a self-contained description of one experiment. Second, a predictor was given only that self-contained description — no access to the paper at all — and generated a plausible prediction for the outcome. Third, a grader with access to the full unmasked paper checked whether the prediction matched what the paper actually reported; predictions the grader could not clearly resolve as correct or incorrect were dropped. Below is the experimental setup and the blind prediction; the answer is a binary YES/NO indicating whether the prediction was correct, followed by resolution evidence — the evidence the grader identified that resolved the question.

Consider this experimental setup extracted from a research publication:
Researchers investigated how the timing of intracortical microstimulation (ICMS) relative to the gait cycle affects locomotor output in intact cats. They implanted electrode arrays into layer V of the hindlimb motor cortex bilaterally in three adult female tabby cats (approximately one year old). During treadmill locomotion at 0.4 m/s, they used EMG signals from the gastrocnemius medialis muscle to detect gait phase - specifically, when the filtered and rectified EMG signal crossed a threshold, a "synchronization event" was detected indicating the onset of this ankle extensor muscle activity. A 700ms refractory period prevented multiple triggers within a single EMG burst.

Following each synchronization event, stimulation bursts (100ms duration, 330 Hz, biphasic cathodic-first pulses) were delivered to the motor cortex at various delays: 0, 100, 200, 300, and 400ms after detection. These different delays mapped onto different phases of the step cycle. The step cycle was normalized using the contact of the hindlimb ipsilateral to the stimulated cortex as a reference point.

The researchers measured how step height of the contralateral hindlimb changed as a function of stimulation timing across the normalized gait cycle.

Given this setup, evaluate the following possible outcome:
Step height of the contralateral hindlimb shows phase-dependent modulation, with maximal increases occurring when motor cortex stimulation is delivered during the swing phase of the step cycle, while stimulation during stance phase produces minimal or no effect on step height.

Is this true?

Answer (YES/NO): NO